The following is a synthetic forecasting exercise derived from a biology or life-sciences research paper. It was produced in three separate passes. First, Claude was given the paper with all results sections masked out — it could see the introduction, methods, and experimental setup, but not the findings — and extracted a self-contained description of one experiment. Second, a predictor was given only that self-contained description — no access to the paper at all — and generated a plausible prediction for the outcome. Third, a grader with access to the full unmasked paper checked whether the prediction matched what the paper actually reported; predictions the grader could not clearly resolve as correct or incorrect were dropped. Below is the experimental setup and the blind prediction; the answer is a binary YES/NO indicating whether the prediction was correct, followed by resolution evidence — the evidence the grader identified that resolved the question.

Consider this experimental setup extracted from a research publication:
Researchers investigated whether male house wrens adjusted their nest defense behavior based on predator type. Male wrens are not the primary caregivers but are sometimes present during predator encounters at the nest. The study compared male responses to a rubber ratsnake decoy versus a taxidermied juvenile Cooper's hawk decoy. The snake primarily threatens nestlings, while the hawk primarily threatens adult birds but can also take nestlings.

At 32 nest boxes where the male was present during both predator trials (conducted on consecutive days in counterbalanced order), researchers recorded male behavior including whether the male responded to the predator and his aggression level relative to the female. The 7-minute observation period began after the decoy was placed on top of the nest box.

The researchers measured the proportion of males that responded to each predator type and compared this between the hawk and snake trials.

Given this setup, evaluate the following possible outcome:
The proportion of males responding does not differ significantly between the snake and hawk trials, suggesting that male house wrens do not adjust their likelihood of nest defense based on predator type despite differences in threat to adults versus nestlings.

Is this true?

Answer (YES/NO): YES